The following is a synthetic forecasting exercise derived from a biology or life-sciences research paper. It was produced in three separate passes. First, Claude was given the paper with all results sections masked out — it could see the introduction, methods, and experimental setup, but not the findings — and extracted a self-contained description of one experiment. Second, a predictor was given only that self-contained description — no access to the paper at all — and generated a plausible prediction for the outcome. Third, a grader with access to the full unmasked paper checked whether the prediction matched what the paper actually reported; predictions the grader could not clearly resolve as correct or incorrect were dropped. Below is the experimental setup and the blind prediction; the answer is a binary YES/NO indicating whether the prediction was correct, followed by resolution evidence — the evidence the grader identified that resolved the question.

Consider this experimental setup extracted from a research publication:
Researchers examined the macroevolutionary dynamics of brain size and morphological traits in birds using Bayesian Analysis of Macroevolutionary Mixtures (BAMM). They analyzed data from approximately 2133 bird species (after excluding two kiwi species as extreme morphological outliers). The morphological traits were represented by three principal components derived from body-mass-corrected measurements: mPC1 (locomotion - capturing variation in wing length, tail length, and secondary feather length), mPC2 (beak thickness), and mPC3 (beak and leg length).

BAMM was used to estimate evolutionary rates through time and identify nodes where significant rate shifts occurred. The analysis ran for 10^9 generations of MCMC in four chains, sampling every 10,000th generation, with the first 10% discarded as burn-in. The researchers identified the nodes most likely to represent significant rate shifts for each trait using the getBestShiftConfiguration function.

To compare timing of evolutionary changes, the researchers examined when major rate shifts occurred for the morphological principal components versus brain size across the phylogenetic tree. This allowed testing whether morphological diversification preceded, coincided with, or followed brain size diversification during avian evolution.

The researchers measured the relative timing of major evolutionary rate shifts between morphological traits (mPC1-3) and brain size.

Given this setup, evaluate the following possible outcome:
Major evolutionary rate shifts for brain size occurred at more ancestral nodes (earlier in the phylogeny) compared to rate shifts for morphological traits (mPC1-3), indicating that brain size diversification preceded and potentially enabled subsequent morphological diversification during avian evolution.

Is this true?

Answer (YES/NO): NO